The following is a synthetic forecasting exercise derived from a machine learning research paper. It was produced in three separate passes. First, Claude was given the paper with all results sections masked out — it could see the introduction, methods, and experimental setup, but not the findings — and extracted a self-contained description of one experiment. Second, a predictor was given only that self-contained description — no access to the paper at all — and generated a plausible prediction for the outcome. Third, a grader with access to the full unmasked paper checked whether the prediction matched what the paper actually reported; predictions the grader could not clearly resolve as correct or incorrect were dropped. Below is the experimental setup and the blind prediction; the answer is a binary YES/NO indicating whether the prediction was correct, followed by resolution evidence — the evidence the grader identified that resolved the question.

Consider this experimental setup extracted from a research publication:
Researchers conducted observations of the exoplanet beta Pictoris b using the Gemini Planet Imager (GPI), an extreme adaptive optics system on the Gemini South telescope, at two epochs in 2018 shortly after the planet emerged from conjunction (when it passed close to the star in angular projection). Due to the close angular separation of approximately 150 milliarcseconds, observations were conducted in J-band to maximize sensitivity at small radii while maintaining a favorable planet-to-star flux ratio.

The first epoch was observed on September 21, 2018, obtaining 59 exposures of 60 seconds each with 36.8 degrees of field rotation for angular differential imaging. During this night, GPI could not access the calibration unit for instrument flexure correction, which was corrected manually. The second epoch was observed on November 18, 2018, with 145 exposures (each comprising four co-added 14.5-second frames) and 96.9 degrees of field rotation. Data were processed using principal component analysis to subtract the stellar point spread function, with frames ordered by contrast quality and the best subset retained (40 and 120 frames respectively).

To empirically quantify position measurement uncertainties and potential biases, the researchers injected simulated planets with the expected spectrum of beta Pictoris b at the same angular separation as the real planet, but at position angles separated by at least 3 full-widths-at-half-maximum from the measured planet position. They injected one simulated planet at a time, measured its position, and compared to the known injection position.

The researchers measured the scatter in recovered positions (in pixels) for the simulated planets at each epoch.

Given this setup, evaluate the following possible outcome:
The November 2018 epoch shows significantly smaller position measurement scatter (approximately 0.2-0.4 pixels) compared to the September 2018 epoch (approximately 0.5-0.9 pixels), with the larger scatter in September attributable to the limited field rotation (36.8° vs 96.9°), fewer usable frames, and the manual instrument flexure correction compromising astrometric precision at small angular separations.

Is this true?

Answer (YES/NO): NO